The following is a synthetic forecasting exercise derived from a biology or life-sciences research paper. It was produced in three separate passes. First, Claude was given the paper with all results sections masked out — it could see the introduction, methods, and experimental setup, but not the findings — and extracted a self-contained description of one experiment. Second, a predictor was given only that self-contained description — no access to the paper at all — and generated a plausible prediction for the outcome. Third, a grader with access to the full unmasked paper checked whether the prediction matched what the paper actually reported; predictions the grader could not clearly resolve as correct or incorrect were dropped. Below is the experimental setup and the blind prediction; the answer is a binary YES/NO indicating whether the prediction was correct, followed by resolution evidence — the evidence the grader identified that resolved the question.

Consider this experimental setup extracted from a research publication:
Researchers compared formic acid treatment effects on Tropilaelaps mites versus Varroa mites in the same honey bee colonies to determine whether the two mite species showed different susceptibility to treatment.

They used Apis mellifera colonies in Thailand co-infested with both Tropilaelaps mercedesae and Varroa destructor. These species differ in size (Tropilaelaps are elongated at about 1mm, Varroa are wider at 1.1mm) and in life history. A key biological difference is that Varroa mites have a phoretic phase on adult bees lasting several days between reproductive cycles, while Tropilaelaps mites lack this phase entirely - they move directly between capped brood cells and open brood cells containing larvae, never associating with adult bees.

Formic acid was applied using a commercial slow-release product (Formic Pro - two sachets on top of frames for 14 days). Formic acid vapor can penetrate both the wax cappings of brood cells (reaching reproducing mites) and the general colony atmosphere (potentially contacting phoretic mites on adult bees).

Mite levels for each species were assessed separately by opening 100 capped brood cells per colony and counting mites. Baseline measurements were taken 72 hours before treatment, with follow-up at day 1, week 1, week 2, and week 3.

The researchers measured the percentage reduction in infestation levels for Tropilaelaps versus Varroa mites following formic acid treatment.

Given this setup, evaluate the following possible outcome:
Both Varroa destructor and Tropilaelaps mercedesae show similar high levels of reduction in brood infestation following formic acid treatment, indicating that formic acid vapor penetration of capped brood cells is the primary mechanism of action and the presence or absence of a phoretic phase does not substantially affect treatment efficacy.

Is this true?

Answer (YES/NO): YES